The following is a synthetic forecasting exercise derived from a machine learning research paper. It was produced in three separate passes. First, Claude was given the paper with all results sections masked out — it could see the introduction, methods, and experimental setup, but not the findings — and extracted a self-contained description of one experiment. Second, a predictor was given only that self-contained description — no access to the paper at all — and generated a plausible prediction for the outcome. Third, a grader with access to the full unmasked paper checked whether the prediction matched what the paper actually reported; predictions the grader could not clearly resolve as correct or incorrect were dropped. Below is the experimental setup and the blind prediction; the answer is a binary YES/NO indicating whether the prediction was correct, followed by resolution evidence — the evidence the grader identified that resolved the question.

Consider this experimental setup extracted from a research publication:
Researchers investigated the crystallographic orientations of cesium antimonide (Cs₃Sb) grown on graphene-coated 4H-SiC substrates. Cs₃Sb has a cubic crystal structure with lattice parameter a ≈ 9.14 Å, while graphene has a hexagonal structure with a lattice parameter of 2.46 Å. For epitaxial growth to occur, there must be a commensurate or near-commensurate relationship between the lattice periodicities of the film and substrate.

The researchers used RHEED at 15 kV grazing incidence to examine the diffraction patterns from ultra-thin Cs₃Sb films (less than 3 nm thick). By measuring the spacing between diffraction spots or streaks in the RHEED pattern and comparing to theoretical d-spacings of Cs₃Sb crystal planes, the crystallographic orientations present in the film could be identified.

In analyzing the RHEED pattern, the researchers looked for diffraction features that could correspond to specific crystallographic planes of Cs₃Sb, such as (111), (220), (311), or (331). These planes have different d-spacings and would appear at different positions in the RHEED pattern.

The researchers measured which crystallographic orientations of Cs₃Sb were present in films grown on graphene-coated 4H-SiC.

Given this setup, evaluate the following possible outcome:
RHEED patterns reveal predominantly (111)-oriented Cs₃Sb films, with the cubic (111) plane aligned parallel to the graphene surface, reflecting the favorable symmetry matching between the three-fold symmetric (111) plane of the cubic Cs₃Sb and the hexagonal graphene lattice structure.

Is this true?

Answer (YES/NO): NO